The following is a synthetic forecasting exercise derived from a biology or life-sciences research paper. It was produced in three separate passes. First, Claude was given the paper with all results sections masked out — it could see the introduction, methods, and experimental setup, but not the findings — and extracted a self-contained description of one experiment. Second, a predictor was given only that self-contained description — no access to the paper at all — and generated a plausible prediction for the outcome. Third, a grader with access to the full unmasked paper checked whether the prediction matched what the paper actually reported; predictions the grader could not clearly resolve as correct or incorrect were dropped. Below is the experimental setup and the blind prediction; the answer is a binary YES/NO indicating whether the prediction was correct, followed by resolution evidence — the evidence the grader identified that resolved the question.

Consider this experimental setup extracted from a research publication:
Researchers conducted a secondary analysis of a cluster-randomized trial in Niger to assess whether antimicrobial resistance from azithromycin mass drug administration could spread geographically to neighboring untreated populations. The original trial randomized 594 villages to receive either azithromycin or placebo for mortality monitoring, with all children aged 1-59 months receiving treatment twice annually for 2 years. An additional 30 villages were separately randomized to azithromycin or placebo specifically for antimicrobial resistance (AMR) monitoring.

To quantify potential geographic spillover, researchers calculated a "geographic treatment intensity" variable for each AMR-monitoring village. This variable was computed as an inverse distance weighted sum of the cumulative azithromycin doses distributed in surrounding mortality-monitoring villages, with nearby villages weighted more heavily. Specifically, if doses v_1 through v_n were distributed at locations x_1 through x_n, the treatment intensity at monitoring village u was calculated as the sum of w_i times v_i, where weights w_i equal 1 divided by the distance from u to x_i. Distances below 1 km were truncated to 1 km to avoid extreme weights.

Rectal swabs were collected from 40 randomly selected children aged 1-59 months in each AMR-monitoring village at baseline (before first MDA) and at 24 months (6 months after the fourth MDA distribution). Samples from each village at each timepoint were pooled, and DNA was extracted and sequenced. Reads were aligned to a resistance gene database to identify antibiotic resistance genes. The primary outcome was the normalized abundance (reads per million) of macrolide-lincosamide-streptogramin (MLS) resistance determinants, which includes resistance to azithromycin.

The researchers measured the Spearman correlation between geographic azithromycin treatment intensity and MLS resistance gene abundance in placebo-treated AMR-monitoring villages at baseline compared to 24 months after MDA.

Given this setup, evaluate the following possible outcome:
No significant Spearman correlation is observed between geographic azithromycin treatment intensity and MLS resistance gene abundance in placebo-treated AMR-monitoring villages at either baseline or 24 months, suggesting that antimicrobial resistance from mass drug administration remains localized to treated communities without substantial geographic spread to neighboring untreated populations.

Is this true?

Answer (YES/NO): YES